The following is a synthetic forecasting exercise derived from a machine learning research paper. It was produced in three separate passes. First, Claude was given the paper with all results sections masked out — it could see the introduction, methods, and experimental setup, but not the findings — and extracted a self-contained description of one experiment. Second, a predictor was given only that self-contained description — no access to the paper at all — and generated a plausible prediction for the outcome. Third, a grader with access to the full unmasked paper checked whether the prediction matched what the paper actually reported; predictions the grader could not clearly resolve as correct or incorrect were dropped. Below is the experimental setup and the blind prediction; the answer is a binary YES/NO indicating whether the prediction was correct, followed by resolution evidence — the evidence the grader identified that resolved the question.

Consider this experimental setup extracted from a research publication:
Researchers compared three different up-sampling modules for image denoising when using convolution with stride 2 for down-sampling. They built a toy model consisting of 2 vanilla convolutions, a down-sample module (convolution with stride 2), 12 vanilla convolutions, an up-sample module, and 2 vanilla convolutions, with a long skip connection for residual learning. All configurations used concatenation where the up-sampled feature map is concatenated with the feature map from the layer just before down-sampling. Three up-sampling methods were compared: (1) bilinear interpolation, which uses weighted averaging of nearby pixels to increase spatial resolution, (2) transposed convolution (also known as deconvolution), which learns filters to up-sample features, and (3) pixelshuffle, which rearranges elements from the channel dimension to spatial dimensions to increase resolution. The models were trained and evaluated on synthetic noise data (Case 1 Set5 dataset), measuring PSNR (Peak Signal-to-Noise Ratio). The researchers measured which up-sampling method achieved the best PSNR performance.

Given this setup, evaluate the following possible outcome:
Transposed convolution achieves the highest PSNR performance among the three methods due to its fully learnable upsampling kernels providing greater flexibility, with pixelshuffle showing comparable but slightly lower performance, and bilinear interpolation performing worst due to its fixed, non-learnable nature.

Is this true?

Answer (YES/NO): NO